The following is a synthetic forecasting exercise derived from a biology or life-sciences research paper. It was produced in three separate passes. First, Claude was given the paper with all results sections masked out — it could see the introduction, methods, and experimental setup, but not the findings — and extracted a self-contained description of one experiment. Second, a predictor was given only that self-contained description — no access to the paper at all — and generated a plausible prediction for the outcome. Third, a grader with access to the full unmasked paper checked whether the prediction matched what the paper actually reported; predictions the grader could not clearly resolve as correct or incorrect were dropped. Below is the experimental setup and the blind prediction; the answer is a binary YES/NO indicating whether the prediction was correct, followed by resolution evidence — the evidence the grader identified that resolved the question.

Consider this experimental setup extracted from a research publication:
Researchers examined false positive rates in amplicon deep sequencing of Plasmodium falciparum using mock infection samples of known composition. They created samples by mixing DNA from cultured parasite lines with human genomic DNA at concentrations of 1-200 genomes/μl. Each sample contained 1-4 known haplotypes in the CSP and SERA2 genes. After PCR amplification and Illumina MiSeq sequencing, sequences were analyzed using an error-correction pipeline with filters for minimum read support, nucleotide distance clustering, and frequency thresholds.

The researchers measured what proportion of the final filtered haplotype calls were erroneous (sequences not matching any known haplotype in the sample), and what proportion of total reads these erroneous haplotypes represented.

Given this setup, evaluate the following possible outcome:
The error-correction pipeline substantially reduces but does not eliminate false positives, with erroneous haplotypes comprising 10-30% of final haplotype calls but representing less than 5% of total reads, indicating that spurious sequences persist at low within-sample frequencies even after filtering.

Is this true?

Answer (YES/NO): NO